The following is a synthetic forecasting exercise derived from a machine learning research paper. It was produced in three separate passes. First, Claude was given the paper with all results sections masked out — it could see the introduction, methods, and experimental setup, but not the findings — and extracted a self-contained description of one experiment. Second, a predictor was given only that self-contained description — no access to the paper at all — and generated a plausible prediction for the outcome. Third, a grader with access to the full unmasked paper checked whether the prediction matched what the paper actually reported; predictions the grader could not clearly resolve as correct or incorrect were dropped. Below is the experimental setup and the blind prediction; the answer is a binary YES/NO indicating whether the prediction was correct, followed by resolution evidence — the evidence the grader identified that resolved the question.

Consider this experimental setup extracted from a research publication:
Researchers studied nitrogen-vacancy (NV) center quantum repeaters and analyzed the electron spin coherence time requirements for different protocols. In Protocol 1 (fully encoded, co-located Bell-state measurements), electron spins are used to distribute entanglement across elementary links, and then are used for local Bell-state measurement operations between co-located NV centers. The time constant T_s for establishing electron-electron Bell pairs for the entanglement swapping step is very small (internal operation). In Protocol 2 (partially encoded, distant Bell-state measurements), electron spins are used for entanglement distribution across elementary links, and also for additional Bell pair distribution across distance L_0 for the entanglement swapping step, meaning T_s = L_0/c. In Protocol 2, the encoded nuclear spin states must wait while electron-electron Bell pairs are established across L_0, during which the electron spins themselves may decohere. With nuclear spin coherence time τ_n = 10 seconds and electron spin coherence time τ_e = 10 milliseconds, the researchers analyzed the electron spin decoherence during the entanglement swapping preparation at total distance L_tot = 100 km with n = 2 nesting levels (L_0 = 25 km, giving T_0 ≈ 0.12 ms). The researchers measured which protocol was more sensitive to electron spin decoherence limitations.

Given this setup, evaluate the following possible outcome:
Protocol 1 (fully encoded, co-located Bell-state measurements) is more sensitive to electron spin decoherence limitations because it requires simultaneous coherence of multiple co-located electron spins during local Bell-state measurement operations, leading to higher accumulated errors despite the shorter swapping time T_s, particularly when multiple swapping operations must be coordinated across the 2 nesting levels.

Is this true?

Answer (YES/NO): NO